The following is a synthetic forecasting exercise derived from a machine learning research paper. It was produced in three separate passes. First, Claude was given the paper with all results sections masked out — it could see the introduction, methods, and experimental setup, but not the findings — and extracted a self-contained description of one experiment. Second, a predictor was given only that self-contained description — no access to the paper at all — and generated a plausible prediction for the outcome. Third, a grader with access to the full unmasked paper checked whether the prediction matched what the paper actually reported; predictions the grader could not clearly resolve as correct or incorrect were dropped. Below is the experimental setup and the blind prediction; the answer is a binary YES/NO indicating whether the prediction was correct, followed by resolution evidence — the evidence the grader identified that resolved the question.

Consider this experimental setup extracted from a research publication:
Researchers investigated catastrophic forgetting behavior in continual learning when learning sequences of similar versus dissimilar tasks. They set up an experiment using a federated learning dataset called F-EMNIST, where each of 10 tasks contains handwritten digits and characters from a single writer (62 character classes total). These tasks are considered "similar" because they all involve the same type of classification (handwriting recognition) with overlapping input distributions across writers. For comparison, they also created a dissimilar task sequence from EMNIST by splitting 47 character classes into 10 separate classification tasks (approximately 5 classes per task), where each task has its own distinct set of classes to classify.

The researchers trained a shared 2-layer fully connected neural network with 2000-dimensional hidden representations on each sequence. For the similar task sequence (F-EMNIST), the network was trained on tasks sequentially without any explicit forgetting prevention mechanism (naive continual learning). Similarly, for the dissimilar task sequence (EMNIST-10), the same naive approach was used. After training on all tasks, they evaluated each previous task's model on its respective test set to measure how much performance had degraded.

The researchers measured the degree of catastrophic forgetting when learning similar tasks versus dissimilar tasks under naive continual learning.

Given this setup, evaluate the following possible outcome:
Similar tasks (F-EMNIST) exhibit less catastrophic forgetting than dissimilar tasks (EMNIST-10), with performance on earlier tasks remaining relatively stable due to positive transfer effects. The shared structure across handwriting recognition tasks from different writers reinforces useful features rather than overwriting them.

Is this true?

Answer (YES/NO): YES